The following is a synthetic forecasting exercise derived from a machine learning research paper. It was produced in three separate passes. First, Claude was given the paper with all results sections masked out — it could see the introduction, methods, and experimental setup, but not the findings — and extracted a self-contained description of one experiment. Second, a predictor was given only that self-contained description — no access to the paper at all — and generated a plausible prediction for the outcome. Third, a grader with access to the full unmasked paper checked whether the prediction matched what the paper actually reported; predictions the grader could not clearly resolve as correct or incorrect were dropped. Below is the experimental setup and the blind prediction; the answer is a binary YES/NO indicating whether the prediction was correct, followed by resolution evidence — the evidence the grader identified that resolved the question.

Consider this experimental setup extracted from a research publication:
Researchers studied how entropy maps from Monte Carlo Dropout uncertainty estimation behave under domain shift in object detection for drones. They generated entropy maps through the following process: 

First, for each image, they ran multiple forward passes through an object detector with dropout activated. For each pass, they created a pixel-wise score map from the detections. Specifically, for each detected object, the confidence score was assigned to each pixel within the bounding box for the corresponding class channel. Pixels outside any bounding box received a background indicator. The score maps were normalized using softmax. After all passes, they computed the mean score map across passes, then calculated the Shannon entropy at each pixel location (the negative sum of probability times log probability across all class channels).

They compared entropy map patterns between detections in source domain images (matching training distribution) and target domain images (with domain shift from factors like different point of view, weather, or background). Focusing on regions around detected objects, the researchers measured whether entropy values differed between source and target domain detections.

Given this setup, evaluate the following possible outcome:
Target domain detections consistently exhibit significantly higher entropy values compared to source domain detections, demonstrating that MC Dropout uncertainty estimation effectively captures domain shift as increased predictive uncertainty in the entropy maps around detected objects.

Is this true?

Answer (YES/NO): YES